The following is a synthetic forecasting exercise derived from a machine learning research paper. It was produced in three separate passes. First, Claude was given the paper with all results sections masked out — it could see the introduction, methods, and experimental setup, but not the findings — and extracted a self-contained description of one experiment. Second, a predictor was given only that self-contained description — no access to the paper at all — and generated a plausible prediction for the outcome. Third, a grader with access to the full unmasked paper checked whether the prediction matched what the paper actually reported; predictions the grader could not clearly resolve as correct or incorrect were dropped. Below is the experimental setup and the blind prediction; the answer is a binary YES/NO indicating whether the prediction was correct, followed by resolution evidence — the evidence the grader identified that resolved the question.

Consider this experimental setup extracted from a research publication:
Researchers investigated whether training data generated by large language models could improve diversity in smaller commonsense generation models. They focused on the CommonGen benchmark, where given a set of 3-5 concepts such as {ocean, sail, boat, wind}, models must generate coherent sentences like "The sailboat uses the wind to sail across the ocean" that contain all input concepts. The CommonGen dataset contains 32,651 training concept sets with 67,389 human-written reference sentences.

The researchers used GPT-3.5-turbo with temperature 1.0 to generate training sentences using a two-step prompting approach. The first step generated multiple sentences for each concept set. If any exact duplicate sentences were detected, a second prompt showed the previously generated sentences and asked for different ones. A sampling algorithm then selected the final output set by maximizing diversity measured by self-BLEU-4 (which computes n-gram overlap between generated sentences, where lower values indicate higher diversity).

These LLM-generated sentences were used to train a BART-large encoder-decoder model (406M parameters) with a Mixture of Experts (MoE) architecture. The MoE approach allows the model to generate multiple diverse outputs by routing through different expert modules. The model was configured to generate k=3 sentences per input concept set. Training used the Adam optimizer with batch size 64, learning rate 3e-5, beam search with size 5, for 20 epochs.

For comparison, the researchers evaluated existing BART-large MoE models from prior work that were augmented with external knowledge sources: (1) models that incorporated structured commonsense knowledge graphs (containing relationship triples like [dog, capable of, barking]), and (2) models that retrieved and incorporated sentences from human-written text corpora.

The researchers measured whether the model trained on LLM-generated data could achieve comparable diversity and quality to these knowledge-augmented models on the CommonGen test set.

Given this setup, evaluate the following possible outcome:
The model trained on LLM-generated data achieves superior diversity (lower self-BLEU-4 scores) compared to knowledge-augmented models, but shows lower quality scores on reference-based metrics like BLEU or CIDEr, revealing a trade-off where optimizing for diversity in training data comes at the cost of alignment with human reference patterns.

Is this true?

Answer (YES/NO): NO